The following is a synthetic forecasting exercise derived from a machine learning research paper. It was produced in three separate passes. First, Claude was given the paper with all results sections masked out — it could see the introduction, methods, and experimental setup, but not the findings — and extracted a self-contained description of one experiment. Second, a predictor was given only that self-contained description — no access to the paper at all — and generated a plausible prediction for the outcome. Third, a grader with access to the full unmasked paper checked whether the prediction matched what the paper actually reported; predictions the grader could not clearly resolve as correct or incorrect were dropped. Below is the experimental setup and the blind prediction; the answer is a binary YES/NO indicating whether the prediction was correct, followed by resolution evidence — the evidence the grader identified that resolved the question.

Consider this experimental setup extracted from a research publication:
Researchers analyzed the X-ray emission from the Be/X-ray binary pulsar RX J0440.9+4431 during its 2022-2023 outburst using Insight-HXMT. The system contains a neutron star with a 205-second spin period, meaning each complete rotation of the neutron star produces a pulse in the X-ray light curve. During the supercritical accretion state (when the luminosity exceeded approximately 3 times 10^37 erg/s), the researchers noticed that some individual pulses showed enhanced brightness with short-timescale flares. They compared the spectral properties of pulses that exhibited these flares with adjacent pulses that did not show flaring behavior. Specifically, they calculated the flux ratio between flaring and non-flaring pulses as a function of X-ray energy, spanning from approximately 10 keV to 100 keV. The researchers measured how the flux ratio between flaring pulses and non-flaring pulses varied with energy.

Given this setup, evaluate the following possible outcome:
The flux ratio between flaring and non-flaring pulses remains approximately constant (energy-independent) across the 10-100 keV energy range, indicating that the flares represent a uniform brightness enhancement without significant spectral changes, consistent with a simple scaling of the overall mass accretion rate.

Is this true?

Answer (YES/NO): NO